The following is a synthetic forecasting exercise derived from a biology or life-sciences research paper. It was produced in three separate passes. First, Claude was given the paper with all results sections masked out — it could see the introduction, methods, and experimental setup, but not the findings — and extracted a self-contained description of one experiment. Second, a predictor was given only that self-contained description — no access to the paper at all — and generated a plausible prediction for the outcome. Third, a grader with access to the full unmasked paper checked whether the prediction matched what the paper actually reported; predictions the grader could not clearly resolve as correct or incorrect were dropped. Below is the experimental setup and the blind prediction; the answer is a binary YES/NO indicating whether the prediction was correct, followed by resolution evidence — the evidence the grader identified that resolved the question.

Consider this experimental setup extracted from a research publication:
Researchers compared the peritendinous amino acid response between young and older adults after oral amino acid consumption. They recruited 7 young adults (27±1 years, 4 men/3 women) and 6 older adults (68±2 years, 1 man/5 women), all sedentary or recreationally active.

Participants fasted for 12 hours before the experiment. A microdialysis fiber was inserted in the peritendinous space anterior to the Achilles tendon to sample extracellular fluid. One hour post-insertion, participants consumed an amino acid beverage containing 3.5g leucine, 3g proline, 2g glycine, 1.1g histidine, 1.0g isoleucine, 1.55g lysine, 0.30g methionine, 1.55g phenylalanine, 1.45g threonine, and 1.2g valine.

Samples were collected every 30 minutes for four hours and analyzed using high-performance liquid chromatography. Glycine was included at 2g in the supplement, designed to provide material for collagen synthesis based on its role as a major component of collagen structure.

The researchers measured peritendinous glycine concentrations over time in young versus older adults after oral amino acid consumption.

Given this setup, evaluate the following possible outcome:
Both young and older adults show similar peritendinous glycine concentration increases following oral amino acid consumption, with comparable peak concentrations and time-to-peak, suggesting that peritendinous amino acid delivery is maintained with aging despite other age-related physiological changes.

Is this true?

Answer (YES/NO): NO